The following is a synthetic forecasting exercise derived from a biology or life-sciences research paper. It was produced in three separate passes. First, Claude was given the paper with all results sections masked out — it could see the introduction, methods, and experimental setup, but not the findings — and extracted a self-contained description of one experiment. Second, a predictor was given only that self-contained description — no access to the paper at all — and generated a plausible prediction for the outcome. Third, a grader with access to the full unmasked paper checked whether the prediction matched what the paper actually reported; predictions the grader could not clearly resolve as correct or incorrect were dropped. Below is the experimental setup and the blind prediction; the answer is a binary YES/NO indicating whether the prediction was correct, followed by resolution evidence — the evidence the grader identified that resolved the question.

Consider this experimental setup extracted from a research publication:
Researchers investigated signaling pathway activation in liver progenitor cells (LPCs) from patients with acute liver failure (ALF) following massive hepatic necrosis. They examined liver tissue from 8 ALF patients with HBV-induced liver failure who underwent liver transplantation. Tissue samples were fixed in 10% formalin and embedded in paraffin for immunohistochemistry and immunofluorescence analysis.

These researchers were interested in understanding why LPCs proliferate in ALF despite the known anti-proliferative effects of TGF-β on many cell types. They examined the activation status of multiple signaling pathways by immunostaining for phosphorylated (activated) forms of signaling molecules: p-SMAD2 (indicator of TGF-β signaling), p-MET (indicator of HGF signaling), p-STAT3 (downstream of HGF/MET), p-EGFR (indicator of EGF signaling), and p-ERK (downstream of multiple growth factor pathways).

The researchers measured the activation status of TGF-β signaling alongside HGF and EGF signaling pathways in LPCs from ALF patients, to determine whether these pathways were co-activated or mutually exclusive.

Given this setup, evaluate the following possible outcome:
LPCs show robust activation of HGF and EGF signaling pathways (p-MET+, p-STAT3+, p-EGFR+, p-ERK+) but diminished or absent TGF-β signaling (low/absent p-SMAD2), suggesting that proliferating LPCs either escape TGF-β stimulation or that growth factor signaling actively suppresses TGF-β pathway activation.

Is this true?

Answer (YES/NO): NO